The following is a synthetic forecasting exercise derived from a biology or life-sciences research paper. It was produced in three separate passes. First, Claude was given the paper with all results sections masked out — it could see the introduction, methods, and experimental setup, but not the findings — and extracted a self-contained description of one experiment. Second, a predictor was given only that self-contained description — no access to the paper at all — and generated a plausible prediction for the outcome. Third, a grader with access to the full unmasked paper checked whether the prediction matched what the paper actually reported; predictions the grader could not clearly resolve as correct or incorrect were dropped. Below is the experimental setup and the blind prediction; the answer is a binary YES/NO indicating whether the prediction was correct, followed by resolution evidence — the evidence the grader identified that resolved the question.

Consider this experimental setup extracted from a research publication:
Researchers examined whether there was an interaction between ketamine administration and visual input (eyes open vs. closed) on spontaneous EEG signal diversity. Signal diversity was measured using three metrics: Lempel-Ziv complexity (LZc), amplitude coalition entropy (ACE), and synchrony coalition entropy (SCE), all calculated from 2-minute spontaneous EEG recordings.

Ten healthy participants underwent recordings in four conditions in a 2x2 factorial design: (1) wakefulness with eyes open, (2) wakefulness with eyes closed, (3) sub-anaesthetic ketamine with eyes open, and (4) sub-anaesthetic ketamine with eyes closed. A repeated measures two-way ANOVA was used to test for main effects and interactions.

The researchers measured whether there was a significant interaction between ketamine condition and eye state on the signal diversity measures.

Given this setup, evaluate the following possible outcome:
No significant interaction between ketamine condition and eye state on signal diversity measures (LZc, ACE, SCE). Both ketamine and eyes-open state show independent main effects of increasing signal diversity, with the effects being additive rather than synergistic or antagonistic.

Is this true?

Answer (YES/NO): YES